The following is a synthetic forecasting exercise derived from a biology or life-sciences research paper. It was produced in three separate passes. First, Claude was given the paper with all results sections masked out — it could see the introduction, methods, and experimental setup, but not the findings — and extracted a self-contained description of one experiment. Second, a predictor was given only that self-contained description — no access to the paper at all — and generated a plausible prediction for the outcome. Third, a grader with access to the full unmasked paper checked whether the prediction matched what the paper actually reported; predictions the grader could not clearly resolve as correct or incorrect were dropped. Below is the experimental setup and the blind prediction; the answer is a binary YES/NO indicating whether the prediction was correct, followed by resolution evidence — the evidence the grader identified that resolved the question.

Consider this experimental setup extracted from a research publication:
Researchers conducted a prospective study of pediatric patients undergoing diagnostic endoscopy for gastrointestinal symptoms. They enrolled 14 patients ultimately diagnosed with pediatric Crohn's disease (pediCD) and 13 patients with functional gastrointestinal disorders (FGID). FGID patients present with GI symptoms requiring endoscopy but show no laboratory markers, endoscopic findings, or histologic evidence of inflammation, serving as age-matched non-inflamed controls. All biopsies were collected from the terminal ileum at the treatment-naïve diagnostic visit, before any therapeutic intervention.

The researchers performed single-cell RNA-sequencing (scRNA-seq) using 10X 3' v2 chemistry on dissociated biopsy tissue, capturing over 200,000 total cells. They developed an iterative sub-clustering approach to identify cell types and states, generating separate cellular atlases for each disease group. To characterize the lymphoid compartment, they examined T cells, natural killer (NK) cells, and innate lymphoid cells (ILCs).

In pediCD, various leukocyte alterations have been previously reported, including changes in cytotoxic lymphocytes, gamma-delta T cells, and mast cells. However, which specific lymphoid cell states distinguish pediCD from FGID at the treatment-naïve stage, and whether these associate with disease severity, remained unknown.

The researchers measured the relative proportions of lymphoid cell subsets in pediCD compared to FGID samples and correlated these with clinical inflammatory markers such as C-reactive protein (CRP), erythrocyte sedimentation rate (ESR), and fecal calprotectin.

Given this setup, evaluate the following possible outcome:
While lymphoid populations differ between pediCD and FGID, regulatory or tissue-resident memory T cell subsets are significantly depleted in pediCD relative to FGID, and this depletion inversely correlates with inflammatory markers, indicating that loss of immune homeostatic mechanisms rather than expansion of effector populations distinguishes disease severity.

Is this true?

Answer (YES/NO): NO